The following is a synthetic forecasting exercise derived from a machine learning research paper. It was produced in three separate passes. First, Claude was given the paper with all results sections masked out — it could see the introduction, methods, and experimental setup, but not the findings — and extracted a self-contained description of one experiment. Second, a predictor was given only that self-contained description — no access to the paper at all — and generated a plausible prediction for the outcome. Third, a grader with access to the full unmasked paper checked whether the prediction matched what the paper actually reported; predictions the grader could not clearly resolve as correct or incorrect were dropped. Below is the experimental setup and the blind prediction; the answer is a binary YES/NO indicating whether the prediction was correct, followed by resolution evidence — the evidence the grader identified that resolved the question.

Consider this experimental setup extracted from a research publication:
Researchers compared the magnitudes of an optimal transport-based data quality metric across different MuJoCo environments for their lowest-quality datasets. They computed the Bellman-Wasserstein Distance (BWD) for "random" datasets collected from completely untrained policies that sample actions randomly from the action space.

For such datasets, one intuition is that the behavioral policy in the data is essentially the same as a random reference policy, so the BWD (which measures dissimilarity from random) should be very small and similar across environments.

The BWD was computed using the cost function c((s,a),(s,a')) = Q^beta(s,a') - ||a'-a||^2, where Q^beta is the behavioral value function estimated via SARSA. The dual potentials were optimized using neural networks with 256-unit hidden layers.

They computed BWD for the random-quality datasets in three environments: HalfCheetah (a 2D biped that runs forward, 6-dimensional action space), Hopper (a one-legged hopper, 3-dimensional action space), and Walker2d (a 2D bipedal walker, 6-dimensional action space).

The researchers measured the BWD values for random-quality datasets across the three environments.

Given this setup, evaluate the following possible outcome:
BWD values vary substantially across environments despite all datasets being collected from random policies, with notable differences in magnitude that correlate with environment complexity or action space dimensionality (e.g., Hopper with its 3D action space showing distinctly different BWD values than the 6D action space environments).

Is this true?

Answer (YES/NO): YES